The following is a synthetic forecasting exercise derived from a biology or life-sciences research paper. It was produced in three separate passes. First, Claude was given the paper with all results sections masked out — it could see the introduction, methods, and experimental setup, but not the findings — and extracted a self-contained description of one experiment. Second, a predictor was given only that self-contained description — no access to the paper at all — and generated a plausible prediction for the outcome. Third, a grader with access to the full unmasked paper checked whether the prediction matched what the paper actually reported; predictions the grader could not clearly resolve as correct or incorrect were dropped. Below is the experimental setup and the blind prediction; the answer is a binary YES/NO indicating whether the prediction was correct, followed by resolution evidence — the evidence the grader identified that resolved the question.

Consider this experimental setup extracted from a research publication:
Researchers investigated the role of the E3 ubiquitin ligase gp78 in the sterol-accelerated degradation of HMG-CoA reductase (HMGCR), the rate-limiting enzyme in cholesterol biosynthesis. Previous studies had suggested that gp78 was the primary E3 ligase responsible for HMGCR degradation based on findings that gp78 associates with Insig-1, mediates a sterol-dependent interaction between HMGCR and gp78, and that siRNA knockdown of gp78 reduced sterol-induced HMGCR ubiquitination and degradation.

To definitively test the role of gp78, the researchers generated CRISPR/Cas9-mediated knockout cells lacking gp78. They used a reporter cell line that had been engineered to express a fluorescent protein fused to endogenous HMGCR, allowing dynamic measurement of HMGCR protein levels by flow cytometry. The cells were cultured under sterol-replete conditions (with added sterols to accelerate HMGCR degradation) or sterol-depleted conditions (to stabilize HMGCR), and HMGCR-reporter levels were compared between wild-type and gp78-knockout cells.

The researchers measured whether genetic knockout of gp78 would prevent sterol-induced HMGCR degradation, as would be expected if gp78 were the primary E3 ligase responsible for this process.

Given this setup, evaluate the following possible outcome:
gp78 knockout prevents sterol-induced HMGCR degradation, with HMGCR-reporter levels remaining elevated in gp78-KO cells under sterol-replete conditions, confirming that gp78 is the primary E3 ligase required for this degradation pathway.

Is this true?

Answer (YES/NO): NO